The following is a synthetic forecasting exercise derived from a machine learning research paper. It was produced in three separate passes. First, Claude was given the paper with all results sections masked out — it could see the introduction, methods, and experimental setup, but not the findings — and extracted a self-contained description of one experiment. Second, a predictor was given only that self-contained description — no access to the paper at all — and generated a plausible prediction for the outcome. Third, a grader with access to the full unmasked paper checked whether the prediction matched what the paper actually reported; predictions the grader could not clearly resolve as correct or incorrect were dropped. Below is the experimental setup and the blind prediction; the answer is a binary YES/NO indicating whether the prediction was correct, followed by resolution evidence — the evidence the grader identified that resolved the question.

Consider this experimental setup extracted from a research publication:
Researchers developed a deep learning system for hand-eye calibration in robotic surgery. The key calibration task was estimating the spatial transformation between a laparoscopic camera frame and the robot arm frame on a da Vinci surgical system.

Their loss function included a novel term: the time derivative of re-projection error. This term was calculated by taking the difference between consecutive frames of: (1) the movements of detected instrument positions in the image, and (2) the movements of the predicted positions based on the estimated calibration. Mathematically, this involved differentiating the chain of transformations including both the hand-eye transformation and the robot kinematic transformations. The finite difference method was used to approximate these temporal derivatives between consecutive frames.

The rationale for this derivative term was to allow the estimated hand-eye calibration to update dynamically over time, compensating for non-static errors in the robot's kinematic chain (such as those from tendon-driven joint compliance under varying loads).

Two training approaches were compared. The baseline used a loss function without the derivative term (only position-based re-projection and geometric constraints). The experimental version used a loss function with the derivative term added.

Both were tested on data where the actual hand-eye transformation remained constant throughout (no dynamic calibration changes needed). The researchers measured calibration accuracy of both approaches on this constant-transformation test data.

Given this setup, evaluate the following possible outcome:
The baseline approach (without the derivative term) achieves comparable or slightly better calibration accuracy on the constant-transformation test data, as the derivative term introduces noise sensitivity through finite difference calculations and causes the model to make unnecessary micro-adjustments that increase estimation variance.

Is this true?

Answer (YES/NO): NO